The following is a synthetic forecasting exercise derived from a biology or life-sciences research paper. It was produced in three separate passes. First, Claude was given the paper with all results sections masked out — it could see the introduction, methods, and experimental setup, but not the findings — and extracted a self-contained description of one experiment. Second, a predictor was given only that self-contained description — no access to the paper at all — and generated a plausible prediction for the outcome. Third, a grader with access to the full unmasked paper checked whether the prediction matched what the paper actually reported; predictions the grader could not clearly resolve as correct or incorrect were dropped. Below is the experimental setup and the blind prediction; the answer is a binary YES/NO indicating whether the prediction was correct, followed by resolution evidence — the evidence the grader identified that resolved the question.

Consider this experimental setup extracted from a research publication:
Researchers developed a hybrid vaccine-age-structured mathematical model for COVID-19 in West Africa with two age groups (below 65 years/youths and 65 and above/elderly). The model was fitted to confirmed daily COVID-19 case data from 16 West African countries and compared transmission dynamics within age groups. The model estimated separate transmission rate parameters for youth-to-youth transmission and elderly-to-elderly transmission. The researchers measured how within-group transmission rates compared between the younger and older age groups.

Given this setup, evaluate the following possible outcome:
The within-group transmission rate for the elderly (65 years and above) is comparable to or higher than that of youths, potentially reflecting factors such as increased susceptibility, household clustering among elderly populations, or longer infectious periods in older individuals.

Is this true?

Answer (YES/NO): NO